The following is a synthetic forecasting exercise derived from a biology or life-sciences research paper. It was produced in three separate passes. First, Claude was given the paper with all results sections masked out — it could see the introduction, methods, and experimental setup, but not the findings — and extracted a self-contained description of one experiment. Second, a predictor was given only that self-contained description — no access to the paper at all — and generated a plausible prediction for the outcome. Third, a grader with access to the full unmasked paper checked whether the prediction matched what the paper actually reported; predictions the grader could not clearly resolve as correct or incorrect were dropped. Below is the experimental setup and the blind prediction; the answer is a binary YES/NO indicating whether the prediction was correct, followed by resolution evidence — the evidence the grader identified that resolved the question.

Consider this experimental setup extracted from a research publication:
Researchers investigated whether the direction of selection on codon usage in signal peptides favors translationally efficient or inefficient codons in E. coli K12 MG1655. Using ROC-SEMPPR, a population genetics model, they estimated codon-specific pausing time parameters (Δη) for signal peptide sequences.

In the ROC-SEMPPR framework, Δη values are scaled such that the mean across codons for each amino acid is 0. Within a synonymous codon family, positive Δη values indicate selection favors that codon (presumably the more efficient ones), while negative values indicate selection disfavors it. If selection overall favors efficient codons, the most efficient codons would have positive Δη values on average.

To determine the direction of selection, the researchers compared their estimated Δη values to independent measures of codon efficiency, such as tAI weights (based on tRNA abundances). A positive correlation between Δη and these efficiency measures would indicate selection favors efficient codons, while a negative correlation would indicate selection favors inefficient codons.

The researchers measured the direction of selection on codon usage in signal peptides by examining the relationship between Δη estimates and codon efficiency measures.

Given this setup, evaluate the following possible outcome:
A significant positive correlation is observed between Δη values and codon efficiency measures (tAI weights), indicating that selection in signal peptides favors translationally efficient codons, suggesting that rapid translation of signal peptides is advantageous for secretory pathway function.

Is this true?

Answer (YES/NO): YES